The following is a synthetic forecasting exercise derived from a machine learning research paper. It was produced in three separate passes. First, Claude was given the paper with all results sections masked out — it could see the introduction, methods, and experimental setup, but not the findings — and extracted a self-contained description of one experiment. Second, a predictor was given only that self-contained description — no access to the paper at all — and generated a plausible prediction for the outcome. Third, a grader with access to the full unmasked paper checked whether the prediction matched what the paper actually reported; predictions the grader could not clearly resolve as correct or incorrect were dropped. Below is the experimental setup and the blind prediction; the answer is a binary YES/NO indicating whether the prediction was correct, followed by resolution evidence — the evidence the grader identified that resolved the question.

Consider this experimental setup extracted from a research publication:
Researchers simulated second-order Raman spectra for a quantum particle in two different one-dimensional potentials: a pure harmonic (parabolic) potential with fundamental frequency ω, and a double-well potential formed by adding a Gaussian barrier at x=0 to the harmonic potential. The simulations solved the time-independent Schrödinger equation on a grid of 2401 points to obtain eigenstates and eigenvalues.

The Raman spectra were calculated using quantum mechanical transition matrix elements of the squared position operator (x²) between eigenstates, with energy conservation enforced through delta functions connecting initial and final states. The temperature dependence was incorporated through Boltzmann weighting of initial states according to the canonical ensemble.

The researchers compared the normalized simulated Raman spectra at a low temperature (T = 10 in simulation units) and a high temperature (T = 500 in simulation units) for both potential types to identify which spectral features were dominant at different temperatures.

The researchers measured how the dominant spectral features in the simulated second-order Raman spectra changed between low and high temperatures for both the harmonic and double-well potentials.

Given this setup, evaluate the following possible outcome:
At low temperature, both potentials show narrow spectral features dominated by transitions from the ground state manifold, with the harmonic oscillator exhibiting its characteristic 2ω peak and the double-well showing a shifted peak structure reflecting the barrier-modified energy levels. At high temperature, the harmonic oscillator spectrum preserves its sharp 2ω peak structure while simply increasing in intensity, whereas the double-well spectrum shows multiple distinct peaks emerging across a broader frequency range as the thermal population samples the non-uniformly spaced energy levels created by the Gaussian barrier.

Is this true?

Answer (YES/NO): NO